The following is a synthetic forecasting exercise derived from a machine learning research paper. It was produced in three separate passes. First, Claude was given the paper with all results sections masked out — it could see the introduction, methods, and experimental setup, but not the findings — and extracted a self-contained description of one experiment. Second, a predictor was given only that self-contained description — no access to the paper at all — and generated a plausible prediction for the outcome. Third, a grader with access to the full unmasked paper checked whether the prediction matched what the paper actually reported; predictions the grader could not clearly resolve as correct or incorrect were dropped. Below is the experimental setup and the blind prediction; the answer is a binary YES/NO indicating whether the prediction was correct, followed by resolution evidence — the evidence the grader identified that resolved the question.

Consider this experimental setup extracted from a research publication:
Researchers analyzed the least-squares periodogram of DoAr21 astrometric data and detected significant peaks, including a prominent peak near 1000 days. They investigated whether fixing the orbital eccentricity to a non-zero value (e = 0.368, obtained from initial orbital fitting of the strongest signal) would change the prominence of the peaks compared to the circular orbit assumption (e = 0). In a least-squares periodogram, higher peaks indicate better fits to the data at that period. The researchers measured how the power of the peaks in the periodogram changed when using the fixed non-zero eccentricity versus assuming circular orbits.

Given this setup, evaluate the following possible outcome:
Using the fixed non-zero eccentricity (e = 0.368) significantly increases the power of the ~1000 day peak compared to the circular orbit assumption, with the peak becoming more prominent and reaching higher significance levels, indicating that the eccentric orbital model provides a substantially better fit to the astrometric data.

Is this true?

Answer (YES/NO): YES